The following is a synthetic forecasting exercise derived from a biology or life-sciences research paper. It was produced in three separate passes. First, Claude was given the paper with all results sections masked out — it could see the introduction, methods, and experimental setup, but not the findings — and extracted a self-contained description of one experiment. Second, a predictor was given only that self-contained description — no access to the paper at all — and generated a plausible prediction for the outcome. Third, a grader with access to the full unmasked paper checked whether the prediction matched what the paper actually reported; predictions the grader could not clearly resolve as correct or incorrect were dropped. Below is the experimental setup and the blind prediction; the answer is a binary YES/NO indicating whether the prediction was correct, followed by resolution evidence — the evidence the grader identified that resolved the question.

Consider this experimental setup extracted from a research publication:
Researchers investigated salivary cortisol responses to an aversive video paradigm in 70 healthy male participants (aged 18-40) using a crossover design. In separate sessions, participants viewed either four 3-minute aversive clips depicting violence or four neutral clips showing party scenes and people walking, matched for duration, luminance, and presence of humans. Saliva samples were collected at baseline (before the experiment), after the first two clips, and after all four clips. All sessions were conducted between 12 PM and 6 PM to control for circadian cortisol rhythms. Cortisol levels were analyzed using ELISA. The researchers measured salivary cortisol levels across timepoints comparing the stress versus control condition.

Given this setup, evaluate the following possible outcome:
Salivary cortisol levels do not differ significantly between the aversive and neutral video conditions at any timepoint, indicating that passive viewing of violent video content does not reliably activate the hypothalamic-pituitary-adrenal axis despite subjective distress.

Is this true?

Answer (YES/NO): NO